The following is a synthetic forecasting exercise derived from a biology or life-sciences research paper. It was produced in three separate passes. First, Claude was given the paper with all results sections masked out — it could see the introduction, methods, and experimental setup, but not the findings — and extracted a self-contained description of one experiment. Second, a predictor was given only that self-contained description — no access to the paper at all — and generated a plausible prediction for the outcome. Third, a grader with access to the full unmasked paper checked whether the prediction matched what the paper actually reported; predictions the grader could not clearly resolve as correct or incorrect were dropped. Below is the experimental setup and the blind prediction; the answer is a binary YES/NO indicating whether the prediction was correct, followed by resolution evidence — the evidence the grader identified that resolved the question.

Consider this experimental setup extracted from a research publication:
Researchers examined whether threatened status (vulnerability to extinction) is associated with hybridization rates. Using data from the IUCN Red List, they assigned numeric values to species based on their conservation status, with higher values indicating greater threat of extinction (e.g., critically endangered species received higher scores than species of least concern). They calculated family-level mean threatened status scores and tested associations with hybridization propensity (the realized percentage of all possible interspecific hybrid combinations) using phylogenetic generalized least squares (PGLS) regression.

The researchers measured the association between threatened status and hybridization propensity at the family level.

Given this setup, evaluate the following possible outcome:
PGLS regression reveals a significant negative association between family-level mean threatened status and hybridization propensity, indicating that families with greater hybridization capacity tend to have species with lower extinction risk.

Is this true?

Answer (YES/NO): NO